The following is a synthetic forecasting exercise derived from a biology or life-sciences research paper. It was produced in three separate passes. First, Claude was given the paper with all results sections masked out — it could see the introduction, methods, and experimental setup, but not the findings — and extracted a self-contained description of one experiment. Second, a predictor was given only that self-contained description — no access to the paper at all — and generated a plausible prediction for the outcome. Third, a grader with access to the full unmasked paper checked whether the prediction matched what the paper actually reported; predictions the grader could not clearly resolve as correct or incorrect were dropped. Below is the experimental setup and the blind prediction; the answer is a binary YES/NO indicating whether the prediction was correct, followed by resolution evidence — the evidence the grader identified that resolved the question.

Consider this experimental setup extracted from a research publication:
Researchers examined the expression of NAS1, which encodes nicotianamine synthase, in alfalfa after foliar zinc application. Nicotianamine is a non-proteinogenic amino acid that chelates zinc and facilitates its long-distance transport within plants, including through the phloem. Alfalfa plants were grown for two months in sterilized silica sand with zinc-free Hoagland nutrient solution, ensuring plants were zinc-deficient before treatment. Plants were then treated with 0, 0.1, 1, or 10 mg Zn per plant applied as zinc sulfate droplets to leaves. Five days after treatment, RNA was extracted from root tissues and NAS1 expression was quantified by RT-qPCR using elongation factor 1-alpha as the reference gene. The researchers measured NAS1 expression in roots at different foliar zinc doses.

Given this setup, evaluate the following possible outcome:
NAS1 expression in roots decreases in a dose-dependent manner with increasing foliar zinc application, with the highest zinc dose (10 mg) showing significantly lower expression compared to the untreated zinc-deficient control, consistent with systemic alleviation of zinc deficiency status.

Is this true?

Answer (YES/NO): NO